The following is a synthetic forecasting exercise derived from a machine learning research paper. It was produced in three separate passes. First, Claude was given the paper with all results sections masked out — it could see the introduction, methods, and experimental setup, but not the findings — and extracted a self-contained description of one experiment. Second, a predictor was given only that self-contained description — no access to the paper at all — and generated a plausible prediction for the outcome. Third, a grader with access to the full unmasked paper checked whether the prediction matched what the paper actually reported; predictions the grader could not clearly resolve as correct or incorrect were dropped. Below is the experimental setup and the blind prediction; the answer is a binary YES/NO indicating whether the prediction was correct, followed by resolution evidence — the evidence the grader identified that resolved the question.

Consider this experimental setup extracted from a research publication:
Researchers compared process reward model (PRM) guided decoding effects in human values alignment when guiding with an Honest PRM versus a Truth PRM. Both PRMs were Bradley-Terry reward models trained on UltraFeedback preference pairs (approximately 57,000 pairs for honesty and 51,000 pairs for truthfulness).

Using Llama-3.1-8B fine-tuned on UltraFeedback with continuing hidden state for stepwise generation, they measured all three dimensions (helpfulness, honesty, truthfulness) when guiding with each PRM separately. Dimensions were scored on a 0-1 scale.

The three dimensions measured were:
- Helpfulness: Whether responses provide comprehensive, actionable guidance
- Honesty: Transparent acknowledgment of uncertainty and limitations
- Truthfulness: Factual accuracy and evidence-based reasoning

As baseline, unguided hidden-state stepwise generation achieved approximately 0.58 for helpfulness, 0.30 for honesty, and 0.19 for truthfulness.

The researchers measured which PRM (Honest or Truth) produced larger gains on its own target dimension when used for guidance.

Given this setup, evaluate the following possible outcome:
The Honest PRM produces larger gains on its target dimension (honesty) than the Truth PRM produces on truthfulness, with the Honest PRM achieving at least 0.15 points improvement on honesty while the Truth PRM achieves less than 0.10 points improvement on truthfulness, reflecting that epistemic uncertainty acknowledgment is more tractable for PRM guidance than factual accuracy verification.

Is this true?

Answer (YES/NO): NO